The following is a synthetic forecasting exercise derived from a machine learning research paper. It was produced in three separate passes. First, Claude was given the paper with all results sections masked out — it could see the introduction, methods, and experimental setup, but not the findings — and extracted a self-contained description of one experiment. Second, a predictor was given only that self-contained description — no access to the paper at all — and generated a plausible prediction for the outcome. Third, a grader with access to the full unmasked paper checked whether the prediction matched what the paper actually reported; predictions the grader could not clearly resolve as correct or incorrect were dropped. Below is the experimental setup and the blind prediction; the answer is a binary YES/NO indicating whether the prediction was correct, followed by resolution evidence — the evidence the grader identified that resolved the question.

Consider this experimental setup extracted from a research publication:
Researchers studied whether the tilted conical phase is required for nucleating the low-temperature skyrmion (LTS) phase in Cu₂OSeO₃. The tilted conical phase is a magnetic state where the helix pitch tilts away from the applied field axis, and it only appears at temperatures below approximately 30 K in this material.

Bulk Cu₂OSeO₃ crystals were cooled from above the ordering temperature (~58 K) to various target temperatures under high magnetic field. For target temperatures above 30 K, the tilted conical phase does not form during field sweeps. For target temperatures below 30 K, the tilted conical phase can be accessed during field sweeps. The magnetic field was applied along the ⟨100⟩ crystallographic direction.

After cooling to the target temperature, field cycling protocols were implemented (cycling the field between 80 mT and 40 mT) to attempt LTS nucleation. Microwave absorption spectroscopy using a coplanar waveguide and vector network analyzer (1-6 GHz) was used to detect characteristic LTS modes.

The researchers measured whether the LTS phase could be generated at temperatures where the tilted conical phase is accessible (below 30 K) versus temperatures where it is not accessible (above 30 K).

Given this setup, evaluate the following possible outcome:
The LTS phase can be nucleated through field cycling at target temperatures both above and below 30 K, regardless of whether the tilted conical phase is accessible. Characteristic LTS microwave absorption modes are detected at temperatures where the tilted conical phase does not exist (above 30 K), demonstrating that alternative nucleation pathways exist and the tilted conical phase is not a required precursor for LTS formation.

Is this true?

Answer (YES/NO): NO